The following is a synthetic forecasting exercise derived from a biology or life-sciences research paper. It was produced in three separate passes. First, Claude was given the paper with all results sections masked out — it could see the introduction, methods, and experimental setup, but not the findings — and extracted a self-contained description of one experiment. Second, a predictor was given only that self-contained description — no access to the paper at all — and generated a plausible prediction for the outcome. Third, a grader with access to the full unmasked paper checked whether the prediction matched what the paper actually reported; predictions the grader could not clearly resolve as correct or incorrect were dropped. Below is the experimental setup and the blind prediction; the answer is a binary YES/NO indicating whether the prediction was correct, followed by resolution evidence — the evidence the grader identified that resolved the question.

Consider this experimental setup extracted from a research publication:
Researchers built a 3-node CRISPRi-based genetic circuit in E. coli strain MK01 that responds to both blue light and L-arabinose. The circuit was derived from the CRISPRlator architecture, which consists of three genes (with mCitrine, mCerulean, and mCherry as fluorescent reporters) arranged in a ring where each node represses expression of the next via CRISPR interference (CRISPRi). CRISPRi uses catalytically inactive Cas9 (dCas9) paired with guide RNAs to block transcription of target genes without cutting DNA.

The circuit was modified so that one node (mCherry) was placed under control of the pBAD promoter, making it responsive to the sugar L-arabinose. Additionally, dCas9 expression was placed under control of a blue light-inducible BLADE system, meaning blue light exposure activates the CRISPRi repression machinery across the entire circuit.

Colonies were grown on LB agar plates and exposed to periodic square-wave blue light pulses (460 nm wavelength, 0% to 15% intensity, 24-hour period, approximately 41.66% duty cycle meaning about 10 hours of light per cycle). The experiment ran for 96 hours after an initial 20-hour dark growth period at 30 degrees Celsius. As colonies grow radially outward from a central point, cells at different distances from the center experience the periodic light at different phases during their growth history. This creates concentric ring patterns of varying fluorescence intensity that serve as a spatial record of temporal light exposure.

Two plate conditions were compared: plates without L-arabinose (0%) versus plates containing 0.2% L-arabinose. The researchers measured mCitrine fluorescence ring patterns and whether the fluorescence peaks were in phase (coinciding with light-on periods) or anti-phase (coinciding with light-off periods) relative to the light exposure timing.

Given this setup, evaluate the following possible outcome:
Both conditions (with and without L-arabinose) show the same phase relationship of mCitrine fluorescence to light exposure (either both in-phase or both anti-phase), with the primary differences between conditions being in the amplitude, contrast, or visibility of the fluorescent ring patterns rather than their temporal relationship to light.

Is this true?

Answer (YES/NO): NO